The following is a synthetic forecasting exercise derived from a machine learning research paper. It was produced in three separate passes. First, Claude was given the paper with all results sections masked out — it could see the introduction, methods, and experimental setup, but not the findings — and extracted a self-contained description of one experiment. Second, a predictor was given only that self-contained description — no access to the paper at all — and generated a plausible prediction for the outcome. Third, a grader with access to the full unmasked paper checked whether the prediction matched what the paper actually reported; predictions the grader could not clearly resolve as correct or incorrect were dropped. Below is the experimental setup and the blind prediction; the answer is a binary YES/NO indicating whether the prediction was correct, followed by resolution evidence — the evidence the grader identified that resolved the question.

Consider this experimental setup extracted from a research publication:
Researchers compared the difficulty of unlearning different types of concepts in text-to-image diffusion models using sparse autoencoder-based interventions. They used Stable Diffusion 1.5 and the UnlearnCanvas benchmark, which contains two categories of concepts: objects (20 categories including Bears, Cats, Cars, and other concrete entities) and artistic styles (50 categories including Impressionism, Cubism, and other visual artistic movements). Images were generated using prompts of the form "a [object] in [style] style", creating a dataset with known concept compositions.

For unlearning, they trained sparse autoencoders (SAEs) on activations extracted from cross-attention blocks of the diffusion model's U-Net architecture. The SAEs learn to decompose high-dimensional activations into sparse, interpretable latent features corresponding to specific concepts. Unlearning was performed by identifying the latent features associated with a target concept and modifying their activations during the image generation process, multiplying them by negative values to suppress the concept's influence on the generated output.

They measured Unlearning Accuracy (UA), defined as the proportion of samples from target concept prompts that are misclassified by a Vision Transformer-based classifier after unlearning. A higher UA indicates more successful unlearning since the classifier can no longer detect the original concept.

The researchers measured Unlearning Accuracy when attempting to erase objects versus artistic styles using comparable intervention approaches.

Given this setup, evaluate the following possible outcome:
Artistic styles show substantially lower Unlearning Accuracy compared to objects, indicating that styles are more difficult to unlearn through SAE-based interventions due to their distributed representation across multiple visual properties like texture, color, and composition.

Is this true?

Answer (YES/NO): NO